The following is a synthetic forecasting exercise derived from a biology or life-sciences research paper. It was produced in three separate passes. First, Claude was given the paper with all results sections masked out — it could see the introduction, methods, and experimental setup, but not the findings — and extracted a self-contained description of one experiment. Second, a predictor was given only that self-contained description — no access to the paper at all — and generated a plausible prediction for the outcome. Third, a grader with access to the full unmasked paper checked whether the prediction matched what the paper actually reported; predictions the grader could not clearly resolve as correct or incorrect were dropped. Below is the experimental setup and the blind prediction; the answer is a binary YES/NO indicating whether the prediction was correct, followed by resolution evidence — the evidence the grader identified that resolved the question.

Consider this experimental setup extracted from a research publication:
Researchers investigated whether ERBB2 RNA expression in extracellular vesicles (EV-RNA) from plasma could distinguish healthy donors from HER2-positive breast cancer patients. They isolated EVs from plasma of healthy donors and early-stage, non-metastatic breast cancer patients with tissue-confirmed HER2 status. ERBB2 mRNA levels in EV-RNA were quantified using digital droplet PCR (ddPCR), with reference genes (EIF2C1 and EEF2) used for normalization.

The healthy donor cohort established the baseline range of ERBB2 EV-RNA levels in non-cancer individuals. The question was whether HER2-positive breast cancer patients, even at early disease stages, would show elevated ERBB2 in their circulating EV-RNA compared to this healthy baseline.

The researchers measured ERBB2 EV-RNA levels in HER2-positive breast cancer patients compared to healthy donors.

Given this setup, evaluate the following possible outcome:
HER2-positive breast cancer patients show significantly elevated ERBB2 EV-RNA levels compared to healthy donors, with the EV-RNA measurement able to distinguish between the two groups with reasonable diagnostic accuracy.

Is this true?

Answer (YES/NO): YES